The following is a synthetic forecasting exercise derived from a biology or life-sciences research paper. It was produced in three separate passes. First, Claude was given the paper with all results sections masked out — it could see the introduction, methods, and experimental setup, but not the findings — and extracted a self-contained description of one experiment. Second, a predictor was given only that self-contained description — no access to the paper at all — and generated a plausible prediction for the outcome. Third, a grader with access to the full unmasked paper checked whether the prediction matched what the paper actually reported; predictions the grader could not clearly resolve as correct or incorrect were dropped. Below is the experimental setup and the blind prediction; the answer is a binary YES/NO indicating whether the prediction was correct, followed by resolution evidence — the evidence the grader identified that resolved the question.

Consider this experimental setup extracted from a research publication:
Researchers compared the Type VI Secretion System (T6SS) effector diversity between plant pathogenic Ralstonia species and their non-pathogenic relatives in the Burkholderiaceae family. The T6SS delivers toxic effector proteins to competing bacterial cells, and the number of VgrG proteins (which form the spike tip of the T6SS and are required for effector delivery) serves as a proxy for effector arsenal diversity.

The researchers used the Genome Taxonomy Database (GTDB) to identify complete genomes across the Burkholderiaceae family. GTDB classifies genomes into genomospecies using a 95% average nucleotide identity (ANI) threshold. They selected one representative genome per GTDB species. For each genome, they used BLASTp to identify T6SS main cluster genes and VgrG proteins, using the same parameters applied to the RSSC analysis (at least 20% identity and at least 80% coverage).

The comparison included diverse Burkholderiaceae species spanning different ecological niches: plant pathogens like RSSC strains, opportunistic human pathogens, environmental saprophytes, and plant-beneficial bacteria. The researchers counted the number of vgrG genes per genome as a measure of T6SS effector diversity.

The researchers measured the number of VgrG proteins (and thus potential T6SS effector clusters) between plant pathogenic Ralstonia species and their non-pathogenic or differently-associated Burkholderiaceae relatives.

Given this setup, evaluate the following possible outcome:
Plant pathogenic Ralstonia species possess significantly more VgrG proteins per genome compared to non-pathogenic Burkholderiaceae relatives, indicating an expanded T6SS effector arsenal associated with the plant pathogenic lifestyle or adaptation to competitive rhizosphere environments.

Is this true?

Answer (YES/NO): YES